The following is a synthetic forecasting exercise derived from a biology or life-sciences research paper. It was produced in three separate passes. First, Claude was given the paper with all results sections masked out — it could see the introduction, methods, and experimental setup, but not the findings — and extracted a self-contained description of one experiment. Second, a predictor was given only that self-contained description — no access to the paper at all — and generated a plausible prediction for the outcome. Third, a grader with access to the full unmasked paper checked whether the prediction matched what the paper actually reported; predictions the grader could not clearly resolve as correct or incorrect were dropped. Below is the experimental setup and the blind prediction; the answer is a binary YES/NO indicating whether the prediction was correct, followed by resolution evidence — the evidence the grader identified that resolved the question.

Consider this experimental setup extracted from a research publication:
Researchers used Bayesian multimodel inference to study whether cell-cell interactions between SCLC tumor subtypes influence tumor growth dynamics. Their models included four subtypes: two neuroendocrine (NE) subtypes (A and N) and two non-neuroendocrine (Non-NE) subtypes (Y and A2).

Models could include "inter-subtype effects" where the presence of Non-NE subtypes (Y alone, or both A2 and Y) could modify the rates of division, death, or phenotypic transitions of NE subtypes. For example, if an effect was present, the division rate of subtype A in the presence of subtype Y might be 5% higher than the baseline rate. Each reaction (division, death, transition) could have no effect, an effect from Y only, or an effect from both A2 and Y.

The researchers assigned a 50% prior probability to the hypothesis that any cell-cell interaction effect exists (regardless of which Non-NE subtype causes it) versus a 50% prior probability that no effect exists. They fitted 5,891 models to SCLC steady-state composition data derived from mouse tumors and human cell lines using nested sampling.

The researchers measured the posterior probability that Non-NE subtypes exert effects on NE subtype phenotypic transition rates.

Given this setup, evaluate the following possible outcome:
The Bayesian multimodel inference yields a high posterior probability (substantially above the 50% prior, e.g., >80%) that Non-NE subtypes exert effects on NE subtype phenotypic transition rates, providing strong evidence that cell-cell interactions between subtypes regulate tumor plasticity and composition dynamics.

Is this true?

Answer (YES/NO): NO